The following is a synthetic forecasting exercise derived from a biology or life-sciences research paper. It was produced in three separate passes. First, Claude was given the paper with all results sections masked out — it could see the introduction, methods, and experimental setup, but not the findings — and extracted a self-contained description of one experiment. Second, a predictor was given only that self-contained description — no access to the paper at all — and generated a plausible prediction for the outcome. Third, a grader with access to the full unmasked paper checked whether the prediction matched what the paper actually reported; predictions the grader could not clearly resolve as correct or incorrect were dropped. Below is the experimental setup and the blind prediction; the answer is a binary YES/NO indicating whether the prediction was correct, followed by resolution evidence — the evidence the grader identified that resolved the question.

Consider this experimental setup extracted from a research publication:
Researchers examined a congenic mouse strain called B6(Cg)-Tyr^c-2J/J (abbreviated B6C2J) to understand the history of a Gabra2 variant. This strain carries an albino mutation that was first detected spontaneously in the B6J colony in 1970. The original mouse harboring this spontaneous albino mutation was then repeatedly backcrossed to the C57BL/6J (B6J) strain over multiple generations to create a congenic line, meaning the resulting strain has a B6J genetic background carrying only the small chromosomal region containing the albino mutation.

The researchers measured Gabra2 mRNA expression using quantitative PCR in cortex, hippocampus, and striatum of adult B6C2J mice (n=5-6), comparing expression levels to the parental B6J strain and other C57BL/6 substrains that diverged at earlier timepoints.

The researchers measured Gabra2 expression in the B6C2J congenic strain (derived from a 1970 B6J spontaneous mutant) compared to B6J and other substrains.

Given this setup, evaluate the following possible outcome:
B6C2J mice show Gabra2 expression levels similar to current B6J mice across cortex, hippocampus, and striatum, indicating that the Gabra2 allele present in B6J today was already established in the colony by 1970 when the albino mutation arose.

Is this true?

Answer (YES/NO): NO